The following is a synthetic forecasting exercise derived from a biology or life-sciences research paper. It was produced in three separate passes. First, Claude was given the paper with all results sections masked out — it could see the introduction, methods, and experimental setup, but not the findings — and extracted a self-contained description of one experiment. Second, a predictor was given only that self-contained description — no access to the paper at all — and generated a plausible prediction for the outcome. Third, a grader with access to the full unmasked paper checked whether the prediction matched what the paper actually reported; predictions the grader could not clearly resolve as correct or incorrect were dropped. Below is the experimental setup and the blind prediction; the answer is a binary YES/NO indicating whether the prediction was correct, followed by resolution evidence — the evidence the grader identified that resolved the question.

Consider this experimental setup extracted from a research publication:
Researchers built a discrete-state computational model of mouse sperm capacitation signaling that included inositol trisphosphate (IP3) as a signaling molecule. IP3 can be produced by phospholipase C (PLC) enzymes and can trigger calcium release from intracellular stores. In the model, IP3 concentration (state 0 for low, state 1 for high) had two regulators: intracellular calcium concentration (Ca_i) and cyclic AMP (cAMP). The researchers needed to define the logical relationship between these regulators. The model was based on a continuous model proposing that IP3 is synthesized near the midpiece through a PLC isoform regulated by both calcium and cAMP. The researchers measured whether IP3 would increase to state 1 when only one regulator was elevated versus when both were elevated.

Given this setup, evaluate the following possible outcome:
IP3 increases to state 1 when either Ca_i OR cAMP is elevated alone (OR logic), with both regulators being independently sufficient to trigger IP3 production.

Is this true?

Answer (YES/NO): NO